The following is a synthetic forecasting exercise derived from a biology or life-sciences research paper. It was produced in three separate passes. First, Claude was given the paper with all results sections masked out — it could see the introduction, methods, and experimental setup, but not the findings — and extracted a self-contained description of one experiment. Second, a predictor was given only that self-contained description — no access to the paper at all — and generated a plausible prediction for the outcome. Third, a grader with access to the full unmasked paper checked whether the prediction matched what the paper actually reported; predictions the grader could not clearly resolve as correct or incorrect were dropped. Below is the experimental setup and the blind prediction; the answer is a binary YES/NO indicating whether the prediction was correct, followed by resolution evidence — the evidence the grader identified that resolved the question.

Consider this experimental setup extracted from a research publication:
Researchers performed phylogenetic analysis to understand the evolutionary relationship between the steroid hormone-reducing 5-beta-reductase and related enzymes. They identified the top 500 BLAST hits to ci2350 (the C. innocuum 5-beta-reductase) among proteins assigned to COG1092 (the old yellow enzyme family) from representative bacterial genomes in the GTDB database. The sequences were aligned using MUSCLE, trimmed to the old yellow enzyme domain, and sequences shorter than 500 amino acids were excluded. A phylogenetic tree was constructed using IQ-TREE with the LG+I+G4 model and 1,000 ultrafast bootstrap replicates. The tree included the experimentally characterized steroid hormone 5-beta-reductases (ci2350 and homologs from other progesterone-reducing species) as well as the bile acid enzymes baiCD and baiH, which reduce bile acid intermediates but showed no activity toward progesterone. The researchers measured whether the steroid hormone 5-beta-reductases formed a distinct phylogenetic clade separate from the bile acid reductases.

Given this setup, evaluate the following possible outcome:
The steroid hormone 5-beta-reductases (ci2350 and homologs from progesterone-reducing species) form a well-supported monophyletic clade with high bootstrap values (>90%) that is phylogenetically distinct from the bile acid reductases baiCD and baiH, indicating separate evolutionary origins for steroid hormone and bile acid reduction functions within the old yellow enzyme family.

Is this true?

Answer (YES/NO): NO